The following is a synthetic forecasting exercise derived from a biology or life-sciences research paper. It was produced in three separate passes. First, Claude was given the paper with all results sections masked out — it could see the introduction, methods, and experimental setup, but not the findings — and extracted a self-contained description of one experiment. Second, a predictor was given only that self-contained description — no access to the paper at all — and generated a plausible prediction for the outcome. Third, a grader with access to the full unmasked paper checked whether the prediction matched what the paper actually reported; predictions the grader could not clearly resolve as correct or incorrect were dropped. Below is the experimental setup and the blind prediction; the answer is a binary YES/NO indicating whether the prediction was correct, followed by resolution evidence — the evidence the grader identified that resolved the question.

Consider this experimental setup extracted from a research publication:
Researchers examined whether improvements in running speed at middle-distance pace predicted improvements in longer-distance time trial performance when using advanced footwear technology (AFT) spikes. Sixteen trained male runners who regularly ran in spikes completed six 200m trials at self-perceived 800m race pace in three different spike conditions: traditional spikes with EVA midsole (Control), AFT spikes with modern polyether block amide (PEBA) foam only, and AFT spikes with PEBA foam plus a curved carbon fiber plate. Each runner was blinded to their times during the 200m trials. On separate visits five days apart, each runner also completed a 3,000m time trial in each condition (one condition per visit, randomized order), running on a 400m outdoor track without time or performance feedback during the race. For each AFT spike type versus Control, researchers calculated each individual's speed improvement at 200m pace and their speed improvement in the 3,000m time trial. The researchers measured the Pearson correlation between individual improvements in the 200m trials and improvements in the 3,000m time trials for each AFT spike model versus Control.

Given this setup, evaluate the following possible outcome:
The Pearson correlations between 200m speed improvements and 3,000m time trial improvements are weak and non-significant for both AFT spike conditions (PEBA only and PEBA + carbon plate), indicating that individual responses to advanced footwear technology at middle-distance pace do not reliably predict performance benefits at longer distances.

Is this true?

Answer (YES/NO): NO